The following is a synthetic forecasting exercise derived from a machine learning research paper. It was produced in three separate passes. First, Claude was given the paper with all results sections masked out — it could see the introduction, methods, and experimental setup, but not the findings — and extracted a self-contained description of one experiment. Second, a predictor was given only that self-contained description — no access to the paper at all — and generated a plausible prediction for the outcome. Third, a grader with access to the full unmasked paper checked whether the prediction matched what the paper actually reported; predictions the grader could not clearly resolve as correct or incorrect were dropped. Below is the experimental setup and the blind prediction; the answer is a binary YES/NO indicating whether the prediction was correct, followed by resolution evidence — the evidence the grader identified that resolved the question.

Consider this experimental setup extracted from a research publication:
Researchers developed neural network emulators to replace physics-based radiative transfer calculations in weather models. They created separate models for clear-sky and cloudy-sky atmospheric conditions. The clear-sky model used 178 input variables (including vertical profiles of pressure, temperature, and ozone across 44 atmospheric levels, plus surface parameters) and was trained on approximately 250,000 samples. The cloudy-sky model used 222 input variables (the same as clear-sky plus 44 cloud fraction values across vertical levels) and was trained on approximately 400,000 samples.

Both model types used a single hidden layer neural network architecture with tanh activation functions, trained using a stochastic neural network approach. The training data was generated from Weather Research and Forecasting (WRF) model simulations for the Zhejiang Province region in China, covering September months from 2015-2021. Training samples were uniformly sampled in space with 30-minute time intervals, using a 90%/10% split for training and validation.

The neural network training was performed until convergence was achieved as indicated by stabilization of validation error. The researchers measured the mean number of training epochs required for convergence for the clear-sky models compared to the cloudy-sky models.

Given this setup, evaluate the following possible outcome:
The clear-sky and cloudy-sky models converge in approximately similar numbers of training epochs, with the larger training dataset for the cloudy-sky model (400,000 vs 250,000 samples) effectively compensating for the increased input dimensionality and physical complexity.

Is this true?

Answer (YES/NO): NO